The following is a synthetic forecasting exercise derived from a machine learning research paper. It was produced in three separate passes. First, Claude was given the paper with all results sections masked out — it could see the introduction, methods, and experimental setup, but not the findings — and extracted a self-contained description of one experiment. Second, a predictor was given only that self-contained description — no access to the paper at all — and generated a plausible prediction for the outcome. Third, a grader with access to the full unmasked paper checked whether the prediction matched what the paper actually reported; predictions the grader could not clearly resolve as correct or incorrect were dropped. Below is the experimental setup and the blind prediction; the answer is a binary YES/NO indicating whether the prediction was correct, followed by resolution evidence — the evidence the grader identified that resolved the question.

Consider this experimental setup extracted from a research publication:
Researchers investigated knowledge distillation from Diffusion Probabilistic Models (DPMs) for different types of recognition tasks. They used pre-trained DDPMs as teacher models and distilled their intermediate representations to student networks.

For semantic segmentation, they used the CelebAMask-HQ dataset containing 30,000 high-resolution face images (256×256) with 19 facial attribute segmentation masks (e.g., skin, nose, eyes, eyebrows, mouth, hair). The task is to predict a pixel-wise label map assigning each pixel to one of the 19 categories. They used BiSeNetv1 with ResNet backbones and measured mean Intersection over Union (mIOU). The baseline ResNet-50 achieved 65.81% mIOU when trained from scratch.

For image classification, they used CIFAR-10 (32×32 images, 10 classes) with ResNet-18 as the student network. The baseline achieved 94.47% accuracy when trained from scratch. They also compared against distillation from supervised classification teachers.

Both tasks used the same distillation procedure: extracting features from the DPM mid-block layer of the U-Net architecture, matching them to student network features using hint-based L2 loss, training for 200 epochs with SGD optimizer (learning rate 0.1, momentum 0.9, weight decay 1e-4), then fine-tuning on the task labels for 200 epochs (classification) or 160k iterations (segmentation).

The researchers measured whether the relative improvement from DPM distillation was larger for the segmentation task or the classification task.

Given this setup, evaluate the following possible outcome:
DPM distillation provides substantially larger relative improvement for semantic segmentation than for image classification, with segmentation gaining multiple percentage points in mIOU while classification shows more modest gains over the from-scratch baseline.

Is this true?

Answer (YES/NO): YES